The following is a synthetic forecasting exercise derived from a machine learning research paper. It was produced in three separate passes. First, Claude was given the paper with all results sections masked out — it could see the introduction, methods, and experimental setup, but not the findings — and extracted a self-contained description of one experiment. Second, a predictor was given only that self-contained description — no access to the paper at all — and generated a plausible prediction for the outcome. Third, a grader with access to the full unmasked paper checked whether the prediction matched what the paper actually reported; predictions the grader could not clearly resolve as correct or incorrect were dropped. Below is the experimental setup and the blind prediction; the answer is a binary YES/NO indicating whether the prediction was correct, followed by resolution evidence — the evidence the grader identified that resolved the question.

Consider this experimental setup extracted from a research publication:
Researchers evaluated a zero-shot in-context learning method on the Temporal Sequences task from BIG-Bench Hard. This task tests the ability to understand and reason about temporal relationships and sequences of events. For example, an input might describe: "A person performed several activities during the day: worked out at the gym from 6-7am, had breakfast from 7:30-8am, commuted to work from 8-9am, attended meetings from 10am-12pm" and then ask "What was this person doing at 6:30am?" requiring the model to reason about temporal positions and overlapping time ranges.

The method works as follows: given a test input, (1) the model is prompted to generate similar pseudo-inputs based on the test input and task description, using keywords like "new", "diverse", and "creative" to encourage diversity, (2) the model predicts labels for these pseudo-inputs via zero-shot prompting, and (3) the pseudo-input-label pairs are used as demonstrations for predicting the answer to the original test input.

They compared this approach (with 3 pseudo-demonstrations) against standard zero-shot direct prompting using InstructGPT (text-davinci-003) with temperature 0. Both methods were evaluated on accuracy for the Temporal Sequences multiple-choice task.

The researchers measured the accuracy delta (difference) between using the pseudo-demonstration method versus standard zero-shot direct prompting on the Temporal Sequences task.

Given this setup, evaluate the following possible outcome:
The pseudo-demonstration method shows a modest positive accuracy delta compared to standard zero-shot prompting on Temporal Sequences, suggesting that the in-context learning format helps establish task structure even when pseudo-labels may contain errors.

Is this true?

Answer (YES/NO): NO